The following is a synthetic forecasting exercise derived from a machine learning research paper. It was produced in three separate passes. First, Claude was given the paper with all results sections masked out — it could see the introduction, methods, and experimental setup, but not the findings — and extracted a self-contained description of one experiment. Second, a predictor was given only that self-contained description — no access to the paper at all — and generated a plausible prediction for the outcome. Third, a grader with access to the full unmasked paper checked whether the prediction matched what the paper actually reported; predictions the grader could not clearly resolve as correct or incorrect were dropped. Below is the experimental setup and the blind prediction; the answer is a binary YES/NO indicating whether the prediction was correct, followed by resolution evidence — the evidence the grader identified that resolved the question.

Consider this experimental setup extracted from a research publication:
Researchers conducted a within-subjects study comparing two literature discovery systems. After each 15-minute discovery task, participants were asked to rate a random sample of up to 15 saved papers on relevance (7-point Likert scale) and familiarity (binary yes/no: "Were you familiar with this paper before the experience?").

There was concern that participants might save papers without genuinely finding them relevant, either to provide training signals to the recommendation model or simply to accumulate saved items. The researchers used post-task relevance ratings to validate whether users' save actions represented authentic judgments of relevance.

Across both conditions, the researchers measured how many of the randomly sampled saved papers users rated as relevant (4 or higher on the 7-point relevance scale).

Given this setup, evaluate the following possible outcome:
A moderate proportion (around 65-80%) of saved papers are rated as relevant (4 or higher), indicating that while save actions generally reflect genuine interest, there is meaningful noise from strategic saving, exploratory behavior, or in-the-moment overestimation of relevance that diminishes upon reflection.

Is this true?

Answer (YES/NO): NO